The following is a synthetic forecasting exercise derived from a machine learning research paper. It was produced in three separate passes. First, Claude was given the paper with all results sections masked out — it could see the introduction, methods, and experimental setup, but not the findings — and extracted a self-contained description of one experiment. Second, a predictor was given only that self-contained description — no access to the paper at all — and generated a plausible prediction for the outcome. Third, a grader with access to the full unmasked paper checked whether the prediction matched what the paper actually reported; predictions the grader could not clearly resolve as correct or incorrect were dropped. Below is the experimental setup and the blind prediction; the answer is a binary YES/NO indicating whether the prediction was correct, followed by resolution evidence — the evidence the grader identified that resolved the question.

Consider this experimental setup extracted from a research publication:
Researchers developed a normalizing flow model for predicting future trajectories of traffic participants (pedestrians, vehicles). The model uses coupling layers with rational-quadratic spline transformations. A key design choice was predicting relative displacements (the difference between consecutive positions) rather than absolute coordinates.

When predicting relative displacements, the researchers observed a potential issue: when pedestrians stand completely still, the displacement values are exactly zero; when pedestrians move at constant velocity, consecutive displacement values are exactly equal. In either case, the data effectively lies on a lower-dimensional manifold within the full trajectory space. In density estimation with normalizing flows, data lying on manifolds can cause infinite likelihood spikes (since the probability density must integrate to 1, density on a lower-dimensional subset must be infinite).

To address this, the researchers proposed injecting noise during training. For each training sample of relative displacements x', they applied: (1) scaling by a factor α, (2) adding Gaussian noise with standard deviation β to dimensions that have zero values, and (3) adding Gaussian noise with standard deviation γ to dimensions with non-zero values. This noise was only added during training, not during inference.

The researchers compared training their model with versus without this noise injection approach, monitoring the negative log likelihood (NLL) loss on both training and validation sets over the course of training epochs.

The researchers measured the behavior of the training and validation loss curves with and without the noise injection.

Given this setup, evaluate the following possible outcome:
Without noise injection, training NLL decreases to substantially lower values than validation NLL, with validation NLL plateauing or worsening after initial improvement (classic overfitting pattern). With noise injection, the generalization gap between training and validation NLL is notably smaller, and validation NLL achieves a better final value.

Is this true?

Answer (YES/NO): NO